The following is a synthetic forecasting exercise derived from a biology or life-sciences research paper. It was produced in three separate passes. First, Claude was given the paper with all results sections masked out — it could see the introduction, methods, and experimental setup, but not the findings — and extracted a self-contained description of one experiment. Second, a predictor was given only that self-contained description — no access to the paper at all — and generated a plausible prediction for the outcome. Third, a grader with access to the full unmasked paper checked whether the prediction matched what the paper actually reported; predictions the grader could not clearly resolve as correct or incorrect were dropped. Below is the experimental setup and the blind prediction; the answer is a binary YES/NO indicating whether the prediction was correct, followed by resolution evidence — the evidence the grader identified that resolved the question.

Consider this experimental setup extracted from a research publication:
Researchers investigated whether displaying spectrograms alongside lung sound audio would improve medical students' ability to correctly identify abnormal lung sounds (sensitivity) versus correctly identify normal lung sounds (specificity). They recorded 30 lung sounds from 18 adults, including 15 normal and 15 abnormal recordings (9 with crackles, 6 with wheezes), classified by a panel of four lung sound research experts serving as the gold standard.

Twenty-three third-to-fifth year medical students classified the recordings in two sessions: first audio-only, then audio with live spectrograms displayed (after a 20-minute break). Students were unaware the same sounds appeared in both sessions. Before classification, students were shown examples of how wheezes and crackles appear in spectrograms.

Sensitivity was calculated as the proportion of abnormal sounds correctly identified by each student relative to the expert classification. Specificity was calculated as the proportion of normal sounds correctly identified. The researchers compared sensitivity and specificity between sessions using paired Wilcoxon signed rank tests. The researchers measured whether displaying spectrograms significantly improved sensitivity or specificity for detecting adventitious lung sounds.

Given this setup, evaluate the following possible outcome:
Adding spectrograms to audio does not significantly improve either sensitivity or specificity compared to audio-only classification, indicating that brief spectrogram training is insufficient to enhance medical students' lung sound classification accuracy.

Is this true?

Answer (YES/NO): NO